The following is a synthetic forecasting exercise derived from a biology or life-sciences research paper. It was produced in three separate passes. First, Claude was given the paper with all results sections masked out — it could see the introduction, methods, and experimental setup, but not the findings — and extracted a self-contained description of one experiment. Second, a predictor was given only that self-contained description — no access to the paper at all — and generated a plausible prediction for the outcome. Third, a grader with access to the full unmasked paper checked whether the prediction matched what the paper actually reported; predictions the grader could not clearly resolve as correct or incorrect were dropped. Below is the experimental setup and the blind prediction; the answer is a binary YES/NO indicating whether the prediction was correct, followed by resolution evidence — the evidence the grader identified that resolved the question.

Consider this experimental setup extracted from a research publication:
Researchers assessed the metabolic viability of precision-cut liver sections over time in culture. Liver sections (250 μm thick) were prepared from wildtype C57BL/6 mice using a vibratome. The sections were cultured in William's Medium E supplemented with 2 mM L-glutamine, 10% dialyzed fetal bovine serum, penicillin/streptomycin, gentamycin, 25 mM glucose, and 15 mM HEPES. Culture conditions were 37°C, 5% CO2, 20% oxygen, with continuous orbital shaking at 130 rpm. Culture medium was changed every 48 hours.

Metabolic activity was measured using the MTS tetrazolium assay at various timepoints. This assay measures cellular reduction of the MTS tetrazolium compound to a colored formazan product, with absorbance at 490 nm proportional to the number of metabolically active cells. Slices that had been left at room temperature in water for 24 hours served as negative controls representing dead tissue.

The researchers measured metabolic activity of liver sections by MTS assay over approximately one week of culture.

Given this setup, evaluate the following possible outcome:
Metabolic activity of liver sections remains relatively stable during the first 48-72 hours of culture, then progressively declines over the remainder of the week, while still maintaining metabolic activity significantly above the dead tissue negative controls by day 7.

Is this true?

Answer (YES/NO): NO